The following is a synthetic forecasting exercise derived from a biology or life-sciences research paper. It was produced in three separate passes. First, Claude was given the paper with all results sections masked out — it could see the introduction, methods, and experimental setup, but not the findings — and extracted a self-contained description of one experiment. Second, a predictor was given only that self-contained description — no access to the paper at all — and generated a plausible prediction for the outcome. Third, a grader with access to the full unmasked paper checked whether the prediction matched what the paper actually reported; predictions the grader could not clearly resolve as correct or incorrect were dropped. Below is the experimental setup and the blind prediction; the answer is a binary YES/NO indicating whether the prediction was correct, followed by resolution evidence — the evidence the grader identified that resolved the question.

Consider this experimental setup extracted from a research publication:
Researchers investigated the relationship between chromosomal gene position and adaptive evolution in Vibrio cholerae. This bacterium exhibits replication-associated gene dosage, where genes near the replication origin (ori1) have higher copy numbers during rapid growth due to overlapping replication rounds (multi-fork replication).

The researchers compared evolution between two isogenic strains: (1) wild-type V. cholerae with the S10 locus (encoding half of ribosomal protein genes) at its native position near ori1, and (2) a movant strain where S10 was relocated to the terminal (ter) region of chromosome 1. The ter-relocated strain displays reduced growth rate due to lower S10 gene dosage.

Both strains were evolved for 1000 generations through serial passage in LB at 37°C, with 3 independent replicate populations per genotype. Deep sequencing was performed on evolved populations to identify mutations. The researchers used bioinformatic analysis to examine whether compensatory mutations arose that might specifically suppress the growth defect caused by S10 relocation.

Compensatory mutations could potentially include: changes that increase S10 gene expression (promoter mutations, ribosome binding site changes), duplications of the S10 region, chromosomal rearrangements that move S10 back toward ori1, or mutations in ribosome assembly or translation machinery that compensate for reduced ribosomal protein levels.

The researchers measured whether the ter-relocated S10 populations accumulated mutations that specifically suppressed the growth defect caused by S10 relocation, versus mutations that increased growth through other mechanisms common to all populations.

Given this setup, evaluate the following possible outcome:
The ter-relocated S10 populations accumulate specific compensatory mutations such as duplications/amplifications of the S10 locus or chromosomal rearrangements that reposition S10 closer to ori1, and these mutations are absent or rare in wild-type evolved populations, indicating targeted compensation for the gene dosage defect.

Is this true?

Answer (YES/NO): NO